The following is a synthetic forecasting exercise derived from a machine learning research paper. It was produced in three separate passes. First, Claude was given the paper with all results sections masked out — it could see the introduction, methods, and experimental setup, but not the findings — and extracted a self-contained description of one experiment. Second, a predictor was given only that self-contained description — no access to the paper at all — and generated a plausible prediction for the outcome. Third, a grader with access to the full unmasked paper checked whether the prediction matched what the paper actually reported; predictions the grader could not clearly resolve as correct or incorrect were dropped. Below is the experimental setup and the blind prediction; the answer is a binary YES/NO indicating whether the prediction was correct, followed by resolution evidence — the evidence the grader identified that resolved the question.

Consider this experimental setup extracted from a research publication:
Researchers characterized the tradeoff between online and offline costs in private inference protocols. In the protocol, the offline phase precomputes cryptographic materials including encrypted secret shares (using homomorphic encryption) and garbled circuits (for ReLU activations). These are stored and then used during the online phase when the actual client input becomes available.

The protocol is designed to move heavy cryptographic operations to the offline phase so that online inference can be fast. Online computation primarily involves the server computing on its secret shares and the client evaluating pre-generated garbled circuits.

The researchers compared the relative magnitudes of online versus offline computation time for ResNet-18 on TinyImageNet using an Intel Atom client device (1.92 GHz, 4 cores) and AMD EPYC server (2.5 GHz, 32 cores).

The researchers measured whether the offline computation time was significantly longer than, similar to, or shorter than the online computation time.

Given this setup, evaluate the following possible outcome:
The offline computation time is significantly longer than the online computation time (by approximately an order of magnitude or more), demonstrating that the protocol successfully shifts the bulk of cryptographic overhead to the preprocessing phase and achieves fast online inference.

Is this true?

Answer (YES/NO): NO